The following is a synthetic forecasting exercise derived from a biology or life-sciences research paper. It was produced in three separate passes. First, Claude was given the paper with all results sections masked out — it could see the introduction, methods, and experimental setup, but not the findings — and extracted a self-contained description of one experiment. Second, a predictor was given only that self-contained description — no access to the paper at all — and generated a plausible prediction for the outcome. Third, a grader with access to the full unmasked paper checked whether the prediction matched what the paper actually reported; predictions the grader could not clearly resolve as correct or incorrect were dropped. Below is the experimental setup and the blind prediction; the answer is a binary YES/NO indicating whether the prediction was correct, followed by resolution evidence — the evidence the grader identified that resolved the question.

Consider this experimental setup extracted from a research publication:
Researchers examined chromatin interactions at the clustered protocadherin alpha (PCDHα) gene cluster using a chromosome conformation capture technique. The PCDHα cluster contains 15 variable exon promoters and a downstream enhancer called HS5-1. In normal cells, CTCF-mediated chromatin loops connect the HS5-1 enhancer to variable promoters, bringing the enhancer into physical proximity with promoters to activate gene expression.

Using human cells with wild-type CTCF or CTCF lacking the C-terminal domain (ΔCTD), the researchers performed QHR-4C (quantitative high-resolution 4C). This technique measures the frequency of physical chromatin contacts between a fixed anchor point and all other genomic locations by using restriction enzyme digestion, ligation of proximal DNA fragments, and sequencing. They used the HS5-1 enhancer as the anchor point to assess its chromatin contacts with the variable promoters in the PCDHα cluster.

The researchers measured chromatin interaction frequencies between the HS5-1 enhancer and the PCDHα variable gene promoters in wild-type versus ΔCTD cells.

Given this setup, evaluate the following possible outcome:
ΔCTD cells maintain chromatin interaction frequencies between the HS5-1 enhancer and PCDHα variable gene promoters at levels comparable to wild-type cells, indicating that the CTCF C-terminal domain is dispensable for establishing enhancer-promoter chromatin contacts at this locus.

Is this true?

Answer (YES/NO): NO